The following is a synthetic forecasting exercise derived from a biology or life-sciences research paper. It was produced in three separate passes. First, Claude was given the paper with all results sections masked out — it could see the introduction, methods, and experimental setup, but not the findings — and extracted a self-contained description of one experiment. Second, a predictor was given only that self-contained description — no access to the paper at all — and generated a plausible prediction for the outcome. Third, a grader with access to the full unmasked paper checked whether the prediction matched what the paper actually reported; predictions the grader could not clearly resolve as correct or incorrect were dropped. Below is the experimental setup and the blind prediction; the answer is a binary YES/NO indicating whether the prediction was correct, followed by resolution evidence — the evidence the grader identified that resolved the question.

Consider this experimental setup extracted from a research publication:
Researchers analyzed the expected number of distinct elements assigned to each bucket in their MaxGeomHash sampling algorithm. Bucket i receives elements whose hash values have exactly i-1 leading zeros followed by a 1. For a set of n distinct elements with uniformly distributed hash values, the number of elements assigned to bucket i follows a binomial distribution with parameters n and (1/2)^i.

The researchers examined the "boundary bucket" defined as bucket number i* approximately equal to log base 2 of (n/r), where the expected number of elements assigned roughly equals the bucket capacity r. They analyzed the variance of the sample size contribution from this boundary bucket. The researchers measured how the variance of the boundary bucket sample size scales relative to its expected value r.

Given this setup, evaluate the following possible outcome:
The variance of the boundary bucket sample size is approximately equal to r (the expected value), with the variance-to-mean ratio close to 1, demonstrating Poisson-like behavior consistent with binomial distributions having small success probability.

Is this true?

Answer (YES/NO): NO